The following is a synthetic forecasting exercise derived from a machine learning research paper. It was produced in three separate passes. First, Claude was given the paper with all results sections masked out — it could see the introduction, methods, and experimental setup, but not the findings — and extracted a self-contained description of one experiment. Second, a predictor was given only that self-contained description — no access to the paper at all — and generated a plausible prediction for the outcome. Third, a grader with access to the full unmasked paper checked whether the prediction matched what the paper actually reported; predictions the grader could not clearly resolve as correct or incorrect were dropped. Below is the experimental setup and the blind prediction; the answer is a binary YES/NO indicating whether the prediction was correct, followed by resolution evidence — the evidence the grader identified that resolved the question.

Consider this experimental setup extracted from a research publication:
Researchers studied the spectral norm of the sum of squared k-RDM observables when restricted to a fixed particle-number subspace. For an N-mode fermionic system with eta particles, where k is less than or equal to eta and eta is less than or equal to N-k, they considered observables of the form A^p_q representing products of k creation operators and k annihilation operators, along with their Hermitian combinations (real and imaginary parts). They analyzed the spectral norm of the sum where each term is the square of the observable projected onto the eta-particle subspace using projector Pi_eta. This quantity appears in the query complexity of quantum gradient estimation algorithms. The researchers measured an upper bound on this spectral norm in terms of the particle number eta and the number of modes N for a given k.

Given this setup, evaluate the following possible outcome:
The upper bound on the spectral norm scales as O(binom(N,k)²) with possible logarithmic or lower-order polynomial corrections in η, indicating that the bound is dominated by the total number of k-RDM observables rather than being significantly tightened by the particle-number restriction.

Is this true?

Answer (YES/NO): NO